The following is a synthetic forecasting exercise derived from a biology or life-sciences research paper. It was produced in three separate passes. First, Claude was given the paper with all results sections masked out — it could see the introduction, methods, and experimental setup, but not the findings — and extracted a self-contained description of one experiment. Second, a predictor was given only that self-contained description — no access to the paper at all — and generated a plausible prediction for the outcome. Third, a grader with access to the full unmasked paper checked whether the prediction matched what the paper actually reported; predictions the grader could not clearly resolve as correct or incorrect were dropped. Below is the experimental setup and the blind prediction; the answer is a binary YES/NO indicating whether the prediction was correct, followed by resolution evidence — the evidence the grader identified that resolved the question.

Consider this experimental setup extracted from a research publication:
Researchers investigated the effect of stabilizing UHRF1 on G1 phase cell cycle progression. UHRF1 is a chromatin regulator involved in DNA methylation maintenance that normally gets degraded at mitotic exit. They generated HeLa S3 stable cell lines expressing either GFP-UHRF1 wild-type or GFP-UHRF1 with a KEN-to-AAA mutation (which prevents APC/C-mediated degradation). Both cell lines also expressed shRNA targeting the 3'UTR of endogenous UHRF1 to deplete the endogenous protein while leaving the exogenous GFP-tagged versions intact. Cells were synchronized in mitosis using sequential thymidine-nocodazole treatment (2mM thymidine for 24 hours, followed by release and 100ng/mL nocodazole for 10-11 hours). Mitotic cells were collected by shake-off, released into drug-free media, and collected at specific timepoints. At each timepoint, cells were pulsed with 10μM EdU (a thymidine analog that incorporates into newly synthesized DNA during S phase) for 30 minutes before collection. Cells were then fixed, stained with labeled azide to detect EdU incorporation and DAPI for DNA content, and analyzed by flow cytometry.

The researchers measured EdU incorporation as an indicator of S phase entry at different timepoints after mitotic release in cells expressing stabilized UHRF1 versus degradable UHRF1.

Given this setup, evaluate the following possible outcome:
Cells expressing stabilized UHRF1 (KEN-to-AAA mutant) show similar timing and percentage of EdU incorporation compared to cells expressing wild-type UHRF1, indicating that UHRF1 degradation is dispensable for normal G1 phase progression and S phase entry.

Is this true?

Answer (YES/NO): NO